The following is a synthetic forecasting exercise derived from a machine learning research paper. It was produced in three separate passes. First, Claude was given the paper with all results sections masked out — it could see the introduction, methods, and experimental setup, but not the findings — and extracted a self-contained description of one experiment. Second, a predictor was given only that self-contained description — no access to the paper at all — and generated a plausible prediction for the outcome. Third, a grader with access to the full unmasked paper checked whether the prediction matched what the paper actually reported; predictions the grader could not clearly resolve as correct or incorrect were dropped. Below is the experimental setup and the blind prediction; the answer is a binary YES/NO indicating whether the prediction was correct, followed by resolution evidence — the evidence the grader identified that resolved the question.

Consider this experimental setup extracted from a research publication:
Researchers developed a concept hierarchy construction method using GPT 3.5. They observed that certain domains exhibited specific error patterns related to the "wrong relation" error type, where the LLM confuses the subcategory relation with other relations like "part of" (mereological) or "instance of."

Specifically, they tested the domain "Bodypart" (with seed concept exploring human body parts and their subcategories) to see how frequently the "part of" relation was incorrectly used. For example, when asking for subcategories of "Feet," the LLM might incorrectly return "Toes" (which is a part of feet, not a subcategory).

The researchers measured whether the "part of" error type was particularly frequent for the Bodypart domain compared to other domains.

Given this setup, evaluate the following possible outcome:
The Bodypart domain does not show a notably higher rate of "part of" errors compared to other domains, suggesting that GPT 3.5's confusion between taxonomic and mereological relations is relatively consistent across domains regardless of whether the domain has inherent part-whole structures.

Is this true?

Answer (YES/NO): NO